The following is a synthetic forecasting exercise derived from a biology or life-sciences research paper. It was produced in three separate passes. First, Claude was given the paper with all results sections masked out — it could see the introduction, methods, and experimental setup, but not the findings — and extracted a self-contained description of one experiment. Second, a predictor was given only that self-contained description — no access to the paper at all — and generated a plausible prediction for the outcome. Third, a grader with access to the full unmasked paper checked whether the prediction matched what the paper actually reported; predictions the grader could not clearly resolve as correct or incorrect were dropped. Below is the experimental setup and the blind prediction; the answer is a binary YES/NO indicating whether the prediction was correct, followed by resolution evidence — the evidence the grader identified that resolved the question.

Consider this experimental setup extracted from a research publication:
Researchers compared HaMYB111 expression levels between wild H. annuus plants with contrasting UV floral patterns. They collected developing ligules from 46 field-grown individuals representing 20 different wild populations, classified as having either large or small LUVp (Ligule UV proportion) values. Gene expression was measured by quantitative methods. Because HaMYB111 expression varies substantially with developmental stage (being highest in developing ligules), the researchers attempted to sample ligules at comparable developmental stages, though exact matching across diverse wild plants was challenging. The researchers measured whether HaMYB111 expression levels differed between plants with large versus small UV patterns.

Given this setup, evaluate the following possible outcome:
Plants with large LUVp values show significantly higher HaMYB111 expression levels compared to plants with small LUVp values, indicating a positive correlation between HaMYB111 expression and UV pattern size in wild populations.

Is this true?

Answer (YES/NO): YES